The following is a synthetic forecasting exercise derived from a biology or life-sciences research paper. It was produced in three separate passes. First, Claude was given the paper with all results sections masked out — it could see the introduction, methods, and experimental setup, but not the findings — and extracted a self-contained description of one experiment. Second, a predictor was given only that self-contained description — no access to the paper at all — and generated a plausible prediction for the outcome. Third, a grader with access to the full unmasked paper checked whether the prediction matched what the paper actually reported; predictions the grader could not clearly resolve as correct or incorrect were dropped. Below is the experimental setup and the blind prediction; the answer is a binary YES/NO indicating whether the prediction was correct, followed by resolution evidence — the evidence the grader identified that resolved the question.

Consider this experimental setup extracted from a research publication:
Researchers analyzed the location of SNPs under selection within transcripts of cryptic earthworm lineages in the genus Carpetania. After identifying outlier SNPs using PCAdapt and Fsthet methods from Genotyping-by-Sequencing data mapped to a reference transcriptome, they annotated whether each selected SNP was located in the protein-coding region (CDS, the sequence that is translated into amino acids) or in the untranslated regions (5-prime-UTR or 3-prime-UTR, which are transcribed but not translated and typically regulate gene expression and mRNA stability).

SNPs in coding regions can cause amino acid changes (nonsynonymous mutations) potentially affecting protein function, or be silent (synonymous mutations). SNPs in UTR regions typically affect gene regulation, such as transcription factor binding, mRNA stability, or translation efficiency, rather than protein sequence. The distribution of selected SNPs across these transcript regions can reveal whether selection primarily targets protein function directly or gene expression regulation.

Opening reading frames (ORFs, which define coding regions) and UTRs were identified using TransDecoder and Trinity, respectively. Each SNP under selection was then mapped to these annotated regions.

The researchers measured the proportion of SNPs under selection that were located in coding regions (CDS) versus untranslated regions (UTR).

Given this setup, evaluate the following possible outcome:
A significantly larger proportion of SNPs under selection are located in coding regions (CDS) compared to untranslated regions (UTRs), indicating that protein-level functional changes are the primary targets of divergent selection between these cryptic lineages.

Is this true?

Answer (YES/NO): NO